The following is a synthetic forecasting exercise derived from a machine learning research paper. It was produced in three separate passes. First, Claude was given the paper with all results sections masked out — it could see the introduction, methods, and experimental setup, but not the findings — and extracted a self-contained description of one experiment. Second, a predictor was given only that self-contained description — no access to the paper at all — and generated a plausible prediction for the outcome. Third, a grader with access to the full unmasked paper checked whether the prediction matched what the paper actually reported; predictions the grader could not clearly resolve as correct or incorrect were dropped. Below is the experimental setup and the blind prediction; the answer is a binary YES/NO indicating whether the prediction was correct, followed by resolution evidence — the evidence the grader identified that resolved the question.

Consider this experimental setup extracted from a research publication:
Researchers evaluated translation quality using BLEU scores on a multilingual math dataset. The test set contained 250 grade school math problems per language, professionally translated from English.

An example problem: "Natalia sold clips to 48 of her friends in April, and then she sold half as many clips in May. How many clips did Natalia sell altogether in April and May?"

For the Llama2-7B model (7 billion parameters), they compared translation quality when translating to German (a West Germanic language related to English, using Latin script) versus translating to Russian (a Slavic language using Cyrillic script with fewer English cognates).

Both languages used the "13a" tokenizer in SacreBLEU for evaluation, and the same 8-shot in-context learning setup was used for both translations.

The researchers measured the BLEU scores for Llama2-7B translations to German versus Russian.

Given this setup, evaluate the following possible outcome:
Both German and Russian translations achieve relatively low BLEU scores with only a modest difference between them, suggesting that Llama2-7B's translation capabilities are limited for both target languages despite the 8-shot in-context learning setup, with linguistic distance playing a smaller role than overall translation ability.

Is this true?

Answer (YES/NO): NO